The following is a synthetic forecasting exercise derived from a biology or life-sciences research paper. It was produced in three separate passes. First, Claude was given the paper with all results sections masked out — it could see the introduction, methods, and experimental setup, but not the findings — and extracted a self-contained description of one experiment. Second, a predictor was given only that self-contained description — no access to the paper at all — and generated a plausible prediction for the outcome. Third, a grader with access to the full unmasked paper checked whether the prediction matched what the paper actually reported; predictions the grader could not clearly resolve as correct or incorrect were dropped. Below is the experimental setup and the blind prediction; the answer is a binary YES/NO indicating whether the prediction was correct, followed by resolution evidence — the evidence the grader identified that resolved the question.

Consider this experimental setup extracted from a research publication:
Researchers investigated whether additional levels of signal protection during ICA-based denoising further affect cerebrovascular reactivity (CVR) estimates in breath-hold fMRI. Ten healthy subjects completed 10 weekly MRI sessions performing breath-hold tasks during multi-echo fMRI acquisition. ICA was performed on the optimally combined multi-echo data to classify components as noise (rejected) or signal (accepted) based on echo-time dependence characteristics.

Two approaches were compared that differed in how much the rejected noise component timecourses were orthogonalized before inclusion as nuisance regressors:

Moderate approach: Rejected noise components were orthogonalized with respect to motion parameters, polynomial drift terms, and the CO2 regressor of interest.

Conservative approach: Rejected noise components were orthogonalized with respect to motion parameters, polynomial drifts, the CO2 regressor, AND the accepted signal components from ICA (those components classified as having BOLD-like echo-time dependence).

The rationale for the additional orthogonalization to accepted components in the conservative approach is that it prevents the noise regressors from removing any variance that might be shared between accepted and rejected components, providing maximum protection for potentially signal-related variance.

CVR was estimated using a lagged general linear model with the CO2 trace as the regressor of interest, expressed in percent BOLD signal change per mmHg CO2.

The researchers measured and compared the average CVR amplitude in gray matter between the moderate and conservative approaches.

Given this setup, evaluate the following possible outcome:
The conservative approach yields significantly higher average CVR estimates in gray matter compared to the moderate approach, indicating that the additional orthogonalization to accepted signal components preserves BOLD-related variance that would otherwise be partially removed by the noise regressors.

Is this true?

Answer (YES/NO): YES